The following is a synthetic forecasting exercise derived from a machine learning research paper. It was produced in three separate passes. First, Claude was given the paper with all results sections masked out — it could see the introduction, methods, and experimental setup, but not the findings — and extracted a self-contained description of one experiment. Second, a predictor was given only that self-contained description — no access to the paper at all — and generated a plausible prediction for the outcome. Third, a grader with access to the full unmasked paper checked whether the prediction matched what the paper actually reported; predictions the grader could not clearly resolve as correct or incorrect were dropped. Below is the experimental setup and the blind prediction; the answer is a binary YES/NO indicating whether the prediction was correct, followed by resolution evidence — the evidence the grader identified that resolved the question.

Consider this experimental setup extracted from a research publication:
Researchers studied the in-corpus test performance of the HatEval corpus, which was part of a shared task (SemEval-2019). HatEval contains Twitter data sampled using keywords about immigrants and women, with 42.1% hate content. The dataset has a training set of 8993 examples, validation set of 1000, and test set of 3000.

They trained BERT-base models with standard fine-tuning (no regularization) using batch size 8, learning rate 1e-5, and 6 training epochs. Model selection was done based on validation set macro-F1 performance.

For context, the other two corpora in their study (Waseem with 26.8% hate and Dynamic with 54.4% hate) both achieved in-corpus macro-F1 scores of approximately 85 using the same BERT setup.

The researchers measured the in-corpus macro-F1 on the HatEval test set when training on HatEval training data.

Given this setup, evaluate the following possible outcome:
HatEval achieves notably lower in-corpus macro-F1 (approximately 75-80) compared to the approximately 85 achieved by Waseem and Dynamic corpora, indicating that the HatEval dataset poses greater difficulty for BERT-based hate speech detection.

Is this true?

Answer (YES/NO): NO